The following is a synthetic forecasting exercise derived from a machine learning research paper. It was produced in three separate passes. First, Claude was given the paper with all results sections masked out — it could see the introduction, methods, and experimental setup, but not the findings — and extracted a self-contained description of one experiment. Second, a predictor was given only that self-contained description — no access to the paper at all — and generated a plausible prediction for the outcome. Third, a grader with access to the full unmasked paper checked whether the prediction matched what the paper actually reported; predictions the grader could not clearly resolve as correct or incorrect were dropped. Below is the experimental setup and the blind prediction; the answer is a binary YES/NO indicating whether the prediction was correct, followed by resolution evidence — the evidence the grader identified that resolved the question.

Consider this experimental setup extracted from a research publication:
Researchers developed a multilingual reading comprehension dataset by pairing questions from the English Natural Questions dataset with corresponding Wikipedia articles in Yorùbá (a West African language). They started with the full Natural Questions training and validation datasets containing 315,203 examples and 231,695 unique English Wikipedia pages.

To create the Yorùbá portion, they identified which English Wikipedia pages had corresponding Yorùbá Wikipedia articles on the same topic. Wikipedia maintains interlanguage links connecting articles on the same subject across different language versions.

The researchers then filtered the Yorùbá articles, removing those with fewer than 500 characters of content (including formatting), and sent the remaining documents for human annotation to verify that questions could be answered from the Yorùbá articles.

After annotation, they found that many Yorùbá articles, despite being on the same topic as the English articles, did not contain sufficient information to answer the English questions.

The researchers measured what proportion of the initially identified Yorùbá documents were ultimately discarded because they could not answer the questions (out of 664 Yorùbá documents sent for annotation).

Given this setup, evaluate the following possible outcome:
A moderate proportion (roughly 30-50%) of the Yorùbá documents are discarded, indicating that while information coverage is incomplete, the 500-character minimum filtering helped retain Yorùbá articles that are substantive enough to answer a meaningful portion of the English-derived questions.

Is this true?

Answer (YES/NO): NO